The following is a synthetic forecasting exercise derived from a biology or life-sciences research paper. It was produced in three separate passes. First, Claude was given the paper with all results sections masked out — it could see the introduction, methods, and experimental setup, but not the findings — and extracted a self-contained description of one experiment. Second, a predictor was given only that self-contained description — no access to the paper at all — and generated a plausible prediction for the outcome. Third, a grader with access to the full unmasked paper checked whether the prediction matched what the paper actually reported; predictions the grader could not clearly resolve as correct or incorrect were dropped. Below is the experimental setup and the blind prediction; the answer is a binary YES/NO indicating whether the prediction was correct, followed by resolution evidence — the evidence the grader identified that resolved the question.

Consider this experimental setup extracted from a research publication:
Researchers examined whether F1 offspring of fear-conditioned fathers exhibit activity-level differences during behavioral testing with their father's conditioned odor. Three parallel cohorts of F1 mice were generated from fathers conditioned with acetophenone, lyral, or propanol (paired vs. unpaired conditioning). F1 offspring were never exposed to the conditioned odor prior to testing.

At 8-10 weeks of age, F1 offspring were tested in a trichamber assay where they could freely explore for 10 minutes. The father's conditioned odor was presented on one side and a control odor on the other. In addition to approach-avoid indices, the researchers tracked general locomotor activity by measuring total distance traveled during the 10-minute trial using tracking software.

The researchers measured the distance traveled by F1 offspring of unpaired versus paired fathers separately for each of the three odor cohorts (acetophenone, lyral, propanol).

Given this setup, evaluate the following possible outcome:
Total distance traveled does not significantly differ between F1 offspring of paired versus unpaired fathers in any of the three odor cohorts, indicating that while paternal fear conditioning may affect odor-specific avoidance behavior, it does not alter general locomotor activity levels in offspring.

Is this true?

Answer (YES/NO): NO